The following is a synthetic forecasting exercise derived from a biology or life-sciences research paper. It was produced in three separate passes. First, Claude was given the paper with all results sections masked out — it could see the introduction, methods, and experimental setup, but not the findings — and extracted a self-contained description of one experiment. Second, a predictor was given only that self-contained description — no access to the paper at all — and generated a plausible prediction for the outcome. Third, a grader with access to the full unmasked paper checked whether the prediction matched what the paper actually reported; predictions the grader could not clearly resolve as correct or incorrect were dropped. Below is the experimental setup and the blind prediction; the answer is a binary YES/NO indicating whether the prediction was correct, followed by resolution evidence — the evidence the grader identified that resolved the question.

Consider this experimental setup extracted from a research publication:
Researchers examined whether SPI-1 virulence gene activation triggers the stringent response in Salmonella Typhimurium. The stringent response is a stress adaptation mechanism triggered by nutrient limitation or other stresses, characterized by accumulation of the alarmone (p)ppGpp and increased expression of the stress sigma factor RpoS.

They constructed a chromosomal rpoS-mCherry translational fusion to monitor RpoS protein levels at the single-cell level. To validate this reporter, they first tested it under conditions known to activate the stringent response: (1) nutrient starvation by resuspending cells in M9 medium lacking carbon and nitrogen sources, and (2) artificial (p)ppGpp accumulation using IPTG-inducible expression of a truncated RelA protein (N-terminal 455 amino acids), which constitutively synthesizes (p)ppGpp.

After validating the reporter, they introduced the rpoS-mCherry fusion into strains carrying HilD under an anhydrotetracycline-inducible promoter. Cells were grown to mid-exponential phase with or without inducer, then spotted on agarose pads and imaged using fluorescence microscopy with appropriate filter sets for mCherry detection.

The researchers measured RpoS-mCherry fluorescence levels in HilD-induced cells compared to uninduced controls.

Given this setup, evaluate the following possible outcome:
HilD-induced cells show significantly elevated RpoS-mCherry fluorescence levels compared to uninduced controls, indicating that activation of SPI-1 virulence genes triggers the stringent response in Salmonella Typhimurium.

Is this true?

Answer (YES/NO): YES